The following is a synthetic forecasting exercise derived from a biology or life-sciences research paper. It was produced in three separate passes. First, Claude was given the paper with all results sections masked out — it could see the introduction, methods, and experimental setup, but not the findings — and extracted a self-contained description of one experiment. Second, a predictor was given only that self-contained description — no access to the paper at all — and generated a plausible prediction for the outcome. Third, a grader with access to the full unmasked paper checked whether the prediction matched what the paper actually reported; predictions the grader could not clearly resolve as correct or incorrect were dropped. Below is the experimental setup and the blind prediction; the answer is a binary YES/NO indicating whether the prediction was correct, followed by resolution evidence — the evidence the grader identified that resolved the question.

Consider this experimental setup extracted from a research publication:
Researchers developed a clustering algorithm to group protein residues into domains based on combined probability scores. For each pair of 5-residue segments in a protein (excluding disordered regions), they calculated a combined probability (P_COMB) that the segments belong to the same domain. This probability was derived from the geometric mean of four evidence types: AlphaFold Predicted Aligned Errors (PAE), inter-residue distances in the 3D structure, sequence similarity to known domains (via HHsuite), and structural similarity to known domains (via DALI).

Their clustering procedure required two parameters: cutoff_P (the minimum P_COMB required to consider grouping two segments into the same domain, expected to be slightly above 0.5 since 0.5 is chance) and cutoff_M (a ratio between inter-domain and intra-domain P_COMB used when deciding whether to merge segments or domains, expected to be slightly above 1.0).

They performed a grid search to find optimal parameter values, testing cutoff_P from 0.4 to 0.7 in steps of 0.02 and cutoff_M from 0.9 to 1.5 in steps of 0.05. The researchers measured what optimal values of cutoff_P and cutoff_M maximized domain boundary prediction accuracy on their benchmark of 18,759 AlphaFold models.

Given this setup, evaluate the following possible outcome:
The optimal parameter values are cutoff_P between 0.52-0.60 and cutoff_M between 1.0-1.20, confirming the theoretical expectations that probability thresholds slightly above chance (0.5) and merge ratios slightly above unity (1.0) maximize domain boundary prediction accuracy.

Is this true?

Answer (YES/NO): NO